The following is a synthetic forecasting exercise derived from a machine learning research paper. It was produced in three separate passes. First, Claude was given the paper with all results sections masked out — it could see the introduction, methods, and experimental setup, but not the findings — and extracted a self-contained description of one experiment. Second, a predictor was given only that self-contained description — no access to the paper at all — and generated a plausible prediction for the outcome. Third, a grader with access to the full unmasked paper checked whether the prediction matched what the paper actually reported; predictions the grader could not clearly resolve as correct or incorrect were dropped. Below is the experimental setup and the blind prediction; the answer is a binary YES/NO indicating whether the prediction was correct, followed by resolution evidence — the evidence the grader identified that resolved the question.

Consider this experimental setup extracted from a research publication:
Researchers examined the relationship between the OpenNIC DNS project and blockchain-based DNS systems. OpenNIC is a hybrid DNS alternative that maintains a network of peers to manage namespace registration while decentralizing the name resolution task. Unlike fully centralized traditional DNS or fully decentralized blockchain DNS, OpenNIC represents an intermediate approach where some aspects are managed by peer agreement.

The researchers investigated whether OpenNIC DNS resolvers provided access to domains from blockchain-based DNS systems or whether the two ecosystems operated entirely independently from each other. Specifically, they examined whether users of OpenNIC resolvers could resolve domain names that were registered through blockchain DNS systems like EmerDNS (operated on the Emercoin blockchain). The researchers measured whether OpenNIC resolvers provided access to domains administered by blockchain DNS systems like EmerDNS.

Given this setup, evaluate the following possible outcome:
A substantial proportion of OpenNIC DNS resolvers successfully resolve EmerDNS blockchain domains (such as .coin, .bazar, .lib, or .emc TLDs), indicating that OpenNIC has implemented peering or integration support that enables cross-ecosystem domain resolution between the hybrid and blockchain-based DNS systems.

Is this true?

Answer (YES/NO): YES